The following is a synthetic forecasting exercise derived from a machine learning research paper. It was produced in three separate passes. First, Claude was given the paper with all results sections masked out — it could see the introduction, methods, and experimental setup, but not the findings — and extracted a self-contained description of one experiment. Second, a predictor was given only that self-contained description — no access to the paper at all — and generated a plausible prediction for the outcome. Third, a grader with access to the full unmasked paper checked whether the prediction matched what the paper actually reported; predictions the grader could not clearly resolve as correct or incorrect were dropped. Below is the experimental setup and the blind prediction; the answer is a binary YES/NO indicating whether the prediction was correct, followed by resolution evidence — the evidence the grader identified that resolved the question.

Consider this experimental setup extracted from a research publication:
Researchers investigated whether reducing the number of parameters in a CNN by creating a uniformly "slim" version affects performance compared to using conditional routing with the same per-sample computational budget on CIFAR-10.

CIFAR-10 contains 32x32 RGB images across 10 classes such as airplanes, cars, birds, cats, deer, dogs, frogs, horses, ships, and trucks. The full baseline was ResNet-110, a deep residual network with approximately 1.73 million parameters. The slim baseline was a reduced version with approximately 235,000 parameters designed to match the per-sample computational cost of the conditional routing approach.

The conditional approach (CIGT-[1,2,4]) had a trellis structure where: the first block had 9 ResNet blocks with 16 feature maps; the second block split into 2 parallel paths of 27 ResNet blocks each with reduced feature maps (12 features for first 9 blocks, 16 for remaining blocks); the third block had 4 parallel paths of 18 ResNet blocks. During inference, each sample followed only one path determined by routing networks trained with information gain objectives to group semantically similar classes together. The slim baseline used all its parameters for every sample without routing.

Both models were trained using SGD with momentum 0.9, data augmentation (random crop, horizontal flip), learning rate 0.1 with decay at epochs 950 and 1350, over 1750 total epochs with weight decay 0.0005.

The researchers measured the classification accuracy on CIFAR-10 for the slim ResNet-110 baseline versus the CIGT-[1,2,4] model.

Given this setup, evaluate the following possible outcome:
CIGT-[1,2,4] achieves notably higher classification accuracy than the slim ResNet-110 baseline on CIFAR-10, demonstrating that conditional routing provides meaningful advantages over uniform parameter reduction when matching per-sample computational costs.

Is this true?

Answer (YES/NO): YES